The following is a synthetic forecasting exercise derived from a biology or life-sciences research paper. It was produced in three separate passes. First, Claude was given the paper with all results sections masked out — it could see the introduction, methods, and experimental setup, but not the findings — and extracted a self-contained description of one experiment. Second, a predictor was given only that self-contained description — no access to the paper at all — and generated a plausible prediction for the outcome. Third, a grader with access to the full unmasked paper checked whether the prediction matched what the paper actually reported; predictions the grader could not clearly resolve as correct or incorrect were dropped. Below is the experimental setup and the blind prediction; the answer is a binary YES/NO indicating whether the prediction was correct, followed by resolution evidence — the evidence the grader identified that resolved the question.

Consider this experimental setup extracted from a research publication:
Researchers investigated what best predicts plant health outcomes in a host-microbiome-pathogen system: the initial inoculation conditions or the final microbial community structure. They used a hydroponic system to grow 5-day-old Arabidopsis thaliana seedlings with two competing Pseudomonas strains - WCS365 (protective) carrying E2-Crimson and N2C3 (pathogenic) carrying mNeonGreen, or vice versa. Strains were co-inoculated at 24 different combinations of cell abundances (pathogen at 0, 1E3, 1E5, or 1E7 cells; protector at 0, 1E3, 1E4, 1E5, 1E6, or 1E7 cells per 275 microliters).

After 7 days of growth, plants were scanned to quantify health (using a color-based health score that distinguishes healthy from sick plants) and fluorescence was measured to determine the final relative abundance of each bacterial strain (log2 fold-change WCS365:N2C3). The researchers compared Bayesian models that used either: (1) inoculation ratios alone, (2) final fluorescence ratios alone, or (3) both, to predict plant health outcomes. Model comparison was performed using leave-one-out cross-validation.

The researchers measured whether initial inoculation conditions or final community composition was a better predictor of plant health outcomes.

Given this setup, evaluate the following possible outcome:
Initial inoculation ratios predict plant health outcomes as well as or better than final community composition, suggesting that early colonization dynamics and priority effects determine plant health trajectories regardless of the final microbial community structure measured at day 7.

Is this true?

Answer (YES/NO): NO